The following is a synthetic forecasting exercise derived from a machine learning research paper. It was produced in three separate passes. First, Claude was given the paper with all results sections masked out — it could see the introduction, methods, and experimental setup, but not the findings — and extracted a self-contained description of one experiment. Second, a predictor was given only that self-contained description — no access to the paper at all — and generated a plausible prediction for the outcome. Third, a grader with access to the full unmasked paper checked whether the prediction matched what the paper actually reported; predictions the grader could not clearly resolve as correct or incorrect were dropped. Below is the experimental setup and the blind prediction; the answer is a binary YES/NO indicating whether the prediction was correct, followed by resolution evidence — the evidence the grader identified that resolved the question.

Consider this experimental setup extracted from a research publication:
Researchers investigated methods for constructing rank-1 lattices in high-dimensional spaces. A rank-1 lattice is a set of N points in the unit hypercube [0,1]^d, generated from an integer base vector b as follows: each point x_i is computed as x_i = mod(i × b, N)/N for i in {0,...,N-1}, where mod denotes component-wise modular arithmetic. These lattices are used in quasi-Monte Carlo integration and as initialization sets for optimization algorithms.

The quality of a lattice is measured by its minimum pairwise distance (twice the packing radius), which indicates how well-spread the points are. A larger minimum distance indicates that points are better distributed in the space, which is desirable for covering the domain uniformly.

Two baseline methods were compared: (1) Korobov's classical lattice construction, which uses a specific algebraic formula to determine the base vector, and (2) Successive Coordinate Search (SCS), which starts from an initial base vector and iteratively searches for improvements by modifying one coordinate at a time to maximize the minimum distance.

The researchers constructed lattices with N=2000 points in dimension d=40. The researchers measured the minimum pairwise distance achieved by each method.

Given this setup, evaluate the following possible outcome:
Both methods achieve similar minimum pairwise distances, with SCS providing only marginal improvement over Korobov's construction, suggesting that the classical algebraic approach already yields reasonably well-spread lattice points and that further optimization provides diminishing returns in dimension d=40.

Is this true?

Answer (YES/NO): NO